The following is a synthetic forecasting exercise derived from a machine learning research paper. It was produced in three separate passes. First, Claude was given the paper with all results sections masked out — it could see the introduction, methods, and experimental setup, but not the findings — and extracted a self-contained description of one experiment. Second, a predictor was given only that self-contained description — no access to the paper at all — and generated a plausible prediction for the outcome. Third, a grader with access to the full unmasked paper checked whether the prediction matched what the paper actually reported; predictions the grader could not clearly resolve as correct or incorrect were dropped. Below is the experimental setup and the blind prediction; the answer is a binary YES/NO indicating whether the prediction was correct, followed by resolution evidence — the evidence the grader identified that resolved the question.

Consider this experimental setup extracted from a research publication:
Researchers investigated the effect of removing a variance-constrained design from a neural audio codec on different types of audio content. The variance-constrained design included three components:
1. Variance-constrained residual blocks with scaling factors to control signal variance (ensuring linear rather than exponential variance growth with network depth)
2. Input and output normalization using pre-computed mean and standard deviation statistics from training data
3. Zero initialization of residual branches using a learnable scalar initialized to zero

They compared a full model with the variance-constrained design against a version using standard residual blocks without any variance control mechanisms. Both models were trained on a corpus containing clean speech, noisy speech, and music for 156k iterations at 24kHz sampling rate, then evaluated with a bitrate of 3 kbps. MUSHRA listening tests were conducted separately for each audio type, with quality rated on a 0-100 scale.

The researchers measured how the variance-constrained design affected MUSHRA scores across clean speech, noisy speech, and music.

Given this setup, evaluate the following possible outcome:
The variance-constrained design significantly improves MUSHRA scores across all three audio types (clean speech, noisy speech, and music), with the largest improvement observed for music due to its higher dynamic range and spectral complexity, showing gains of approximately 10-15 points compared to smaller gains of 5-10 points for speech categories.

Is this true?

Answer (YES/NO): NO